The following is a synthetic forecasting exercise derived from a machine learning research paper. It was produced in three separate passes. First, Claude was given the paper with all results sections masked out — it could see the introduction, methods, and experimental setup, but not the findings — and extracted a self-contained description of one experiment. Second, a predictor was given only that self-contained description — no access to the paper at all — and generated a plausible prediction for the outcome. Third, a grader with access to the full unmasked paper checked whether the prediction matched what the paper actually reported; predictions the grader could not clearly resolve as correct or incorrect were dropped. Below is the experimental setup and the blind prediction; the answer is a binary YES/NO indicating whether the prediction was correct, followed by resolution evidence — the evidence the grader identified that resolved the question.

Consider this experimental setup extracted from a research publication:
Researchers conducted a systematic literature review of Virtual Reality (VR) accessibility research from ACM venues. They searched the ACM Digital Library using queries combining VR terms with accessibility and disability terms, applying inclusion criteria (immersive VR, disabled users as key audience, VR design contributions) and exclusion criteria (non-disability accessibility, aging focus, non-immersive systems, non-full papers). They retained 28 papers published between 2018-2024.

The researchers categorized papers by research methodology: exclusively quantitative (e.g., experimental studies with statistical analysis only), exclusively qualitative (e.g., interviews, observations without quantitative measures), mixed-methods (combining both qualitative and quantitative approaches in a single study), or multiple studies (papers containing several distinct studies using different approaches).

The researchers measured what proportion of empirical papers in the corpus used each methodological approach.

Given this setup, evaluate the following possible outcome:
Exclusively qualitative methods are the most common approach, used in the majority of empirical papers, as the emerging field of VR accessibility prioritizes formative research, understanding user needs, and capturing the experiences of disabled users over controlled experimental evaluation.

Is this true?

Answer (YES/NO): NO